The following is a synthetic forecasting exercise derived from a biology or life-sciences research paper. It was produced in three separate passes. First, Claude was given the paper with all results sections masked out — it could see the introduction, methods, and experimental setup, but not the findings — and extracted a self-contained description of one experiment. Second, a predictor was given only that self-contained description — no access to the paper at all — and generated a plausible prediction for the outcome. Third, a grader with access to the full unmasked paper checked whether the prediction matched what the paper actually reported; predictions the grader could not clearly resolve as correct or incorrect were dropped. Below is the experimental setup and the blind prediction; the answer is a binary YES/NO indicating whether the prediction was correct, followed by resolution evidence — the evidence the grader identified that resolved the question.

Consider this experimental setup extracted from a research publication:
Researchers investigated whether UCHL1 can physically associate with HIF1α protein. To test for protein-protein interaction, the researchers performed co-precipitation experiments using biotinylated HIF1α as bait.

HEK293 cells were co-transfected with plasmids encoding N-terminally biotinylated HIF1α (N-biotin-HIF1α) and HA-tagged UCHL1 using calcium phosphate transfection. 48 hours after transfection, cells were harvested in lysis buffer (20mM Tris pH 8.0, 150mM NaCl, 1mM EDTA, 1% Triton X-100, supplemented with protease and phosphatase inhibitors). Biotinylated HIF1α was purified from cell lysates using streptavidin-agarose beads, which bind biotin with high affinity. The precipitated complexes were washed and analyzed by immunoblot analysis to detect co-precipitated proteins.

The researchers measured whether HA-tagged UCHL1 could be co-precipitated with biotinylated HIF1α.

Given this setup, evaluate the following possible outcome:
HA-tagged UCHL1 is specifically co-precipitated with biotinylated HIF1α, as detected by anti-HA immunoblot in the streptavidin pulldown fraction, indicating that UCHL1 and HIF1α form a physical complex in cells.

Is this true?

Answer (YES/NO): YES